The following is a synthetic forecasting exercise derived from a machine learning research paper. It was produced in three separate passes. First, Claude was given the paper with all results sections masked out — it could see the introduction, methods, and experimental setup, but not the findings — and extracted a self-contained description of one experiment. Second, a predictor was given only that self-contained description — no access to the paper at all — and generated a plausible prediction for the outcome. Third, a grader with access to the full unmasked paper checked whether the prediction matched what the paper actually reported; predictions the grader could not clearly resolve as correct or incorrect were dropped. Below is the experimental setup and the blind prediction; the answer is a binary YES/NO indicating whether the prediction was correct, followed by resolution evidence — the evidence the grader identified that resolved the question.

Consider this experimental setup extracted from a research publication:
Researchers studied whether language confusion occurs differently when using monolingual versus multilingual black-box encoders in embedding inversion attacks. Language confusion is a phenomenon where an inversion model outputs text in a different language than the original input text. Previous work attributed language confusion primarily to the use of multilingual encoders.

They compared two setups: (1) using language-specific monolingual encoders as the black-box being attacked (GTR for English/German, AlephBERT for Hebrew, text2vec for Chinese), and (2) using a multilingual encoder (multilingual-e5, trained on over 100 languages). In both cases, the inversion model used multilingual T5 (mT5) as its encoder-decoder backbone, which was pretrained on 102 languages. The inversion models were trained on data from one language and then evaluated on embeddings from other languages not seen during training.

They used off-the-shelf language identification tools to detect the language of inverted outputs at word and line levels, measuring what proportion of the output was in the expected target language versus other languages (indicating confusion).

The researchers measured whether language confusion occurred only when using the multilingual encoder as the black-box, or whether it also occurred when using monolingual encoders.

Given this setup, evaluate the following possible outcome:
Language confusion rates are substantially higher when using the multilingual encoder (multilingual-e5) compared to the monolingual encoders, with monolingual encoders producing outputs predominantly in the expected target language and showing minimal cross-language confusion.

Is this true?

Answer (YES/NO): NO